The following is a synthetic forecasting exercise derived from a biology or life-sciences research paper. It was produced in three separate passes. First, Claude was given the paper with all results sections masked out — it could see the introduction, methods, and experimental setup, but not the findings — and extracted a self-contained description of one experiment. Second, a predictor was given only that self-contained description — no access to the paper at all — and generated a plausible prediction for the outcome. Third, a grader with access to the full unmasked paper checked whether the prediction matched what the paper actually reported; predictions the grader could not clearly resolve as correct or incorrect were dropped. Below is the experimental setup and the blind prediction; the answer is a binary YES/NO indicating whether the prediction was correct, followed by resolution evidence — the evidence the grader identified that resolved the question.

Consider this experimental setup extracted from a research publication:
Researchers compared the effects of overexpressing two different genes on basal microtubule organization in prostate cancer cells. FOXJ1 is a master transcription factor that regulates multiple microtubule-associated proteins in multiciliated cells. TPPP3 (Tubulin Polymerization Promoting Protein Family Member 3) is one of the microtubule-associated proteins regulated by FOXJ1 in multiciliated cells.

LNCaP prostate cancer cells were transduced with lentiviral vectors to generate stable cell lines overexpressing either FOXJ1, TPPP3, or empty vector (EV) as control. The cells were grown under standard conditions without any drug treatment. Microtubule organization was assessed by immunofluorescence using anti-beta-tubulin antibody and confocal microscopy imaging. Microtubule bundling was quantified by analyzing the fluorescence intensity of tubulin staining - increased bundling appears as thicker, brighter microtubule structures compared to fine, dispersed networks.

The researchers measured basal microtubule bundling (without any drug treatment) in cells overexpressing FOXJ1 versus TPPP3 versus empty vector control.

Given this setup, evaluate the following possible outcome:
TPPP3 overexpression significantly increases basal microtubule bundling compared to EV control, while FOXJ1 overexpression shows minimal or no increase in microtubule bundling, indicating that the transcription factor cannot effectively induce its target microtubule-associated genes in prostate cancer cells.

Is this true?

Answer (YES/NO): NO